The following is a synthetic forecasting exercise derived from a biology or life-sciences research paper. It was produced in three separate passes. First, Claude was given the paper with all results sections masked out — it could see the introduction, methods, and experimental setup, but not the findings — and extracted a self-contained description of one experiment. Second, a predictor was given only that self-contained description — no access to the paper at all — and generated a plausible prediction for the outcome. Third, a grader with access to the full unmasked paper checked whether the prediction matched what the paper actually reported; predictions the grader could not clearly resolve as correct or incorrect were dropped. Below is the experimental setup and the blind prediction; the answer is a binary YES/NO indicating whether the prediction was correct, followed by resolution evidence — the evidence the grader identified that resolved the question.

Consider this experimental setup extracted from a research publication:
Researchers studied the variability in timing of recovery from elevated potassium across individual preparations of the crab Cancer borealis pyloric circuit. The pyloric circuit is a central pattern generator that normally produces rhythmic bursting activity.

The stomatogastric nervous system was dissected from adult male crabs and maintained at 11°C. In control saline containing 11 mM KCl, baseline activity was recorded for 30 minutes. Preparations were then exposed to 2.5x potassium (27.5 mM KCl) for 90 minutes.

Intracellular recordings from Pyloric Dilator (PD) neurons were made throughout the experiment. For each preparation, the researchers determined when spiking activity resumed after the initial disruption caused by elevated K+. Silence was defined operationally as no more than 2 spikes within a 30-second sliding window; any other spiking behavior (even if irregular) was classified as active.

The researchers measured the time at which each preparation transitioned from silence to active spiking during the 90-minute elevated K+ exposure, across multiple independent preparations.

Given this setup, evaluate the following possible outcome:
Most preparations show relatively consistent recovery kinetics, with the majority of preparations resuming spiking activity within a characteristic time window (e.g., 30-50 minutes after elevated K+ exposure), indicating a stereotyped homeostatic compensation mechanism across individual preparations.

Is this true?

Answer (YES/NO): NO